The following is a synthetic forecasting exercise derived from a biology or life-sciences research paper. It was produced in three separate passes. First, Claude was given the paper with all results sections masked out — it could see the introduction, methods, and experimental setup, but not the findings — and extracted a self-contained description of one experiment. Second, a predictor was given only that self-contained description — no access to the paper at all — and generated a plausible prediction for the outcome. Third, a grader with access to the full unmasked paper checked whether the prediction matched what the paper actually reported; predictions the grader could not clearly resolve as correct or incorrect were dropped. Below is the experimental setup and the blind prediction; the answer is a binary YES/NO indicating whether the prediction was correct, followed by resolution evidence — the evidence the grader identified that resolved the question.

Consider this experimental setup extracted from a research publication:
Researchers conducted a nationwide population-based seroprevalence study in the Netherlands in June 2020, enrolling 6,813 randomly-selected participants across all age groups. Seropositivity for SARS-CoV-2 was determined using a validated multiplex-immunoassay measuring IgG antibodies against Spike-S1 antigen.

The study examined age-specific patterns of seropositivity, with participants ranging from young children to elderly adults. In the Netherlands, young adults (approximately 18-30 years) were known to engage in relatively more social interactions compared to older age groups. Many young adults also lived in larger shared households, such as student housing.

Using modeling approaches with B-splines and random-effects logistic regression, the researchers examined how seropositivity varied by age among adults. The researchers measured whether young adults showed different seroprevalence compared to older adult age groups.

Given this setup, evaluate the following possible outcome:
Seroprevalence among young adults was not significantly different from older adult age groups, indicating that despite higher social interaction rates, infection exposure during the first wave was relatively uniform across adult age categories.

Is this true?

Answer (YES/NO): NO